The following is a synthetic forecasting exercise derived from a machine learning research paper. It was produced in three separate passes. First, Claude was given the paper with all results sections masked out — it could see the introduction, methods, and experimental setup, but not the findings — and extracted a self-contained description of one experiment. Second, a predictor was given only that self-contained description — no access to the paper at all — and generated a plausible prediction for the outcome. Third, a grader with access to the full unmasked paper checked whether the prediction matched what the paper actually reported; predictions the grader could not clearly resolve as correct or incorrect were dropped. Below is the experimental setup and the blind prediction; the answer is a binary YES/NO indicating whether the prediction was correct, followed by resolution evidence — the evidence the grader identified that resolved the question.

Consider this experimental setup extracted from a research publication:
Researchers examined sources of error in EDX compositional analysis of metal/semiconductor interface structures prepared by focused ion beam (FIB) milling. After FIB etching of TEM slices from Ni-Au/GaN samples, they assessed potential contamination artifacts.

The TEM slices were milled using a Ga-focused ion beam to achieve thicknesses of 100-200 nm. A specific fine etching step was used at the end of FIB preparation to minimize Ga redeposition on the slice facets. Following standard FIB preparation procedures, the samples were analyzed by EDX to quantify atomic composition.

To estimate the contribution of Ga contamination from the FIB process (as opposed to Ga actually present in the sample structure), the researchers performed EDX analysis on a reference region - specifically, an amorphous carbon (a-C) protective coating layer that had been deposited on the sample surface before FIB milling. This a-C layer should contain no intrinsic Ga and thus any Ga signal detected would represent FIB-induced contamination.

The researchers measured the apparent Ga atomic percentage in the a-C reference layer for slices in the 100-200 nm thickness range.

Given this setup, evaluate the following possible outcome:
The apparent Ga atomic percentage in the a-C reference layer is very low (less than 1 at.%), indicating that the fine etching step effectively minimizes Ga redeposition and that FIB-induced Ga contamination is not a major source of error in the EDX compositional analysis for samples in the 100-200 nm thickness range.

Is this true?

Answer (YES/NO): NO